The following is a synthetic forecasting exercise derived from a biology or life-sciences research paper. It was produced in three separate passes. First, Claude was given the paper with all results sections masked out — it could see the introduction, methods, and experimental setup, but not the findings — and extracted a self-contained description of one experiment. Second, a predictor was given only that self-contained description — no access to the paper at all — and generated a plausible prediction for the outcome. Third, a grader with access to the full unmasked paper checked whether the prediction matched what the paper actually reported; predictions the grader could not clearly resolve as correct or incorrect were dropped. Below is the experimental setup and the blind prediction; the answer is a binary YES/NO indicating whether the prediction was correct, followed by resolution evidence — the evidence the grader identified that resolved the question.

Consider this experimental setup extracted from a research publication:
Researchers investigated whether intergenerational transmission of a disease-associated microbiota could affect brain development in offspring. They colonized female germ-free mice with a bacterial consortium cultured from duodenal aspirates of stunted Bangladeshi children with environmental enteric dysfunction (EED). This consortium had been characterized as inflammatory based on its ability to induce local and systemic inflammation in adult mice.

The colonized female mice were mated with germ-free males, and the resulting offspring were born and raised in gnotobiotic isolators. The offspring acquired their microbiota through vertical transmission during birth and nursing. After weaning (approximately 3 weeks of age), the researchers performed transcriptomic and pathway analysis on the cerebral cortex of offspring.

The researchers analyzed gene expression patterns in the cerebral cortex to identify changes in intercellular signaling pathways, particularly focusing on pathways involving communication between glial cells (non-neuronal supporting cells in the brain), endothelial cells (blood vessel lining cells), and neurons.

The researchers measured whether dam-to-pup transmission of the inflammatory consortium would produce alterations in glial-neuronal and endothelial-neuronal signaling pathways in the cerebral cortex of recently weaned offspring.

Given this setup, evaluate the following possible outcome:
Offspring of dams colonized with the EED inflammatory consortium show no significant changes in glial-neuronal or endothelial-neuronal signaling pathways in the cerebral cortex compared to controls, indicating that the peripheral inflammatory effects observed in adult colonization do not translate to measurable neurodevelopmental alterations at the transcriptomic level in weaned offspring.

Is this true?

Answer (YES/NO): NO